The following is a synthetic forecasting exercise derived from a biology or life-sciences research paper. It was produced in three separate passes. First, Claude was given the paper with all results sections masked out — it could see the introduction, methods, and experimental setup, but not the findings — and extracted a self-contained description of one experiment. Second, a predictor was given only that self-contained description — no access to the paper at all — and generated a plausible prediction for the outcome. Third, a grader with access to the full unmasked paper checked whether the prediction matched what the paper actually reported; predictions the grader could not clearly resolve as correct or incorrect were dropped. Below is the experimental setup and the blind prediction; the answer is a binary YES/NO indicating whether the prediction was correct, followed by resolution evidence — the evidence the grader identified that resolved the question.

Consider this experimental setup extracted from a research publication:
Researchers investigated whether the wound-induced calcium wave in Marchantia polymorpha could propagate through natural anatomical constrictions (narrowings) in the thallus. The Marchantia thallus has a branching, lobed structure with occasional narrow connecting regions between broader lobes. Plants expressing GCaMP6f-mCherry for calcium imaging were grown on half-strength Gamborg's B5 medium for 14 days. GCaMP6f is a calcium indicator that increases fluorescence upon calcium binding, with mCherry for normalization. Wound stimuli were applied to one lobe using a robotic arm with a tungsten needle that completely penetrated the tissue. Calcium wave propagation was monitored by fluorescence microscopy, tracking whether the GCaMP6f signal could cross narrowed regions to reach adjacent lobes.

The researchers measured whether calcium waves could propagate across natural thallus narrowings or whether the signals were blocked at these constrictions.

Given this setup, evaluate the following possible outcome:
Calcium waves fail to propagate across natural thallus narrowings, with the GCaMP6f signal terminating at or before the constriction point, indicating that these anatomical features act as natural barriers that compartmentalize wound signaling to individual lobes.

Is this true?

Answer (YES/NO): NO